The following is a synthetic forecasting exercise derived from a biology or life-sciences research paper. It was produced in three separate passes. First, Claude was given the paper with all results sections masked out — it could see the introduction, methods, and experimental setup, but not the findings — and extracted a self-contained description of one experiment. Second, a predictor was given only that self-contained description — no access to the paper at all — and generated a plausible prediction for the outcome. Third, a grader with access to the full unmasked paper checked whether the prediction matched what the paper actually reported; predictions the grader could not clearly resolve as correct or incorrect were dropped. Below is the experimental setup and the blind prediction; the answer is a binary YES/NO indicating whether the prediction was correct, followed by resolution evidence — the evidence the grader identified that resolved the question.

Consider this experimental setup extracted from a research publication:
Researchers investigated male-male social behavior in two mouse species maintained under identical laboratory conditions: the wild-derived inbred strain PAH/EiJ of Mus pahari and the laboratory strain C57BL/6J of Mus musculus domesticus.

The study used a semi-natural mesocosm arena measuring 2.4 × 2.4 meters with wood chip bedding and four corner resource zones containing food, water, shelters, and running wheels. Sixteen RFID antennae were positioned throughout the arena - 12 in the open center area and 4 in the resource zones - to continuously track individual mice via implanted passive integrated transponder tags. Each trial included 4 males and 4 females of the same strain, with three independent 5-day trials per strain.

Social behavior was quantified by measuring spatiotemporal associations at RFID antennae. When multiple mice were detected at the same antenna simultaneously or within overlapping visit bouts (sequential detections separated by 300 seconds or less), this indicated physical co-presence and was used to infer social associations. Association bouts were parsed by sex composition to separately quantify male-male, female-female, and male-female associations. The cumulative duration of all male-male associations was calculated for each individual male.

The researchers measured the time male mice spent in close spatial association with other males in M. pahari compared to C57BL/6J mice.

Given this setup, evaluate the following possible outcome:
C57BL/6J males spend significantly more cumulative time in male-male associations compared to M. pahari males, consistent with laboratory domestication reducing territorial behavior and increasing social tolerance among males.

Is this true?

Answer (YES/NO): NO